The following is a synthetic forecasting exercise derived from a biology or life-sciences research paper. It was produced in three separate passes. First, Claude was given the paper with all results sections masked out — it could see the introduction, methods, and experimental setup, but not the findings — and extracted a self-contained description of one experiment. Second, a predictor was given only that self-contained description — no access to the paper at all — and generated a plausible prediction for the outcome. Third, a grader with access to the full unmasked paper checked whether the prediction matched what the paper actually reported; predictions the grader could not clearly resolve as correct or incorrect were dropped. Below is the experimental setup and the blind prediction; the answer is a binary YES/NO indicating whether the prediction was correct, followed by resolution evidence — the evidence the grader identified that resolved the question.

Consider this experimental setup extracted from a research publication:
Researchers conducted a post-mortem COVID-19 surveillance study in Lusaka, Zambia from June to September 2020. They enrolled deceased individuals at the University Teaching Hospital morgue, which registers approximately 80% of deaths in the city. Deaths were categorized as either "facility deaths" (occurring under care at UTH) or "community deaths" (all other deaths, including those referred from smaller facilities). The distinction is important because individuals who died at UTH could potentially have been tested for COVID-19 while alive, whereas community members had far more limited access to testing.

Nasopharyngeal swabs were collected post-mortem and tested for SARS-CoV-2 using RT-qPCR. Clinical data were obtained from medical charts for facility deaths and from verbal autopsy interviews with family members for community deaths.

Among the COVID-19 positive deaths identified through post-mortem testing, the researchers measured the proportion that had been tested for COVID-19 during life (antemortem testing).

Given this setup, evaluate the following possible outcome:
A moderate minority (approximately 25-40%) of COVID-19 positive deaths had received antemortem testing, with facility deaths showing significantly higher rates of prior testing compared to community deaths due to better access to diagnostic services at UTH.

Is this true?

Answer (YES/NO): NO